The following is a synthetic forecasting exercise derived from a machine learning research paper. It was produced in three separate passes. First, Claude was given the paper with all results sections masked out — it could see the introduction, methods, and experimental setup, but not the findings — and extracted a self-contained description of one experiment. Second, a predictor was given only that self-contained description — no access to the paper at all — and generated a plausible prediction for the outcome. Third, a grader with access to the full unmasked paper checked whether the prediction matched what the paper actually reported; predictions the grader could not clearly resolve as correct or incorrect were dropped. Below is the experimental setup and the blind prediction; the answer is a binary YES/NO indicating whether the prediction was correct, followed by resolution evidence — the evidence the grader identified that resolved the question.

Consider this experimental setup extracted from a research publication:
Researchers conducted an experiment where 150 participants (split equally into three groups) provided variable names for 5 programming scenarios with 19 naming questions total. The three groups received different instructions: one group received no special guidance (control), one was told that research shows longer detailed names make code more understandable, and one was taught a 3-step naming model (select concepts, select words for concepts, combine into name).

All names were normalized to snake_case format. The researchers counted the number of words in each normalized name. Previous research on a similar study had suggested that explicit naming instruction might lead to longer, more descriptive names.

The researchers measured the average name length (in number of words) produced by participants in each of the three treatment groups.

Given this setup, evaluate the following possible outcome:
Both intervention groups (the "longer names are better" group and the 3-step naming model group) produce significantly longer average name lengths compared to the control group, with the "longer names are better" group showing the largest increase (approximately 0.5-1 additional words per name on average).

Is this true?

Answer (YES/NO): NO